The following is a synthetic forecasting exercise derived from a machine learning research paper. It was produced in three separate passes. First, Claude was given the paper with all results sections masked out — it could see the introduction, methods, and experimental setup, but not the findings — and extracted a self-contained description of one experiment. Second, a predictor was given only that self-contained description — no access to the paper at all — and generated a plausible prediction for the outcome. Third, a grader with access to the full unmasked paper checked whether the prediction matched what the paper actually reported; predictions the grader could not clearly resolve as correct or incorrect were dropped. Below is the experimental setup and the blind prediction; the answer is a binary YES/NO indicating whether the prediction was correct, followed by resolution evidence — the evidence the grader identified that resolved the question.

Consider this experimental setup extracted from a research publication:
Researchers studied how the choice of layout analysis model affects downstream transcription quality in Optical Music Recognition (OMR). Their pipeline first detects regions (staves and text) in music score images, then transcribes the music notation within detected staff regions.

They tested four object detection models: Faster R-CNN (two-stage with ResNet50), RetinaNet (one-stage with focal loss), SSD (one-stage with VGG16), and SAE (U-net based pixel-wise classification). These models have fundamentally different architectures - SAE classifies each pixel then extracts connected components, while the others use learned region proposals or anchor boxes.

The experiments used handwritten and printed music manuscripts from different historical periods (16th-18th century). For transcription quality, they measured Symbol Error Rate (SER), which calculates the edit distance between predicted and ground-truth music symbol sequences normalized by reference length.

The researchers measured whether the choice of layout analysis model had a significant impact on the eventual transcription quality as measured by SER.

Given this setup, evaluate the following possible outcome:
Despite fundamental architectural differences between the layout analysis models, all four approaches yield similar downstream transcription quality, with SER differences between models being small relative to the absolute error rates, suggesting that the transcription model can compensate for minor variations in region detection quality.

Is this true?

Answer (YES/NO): NO